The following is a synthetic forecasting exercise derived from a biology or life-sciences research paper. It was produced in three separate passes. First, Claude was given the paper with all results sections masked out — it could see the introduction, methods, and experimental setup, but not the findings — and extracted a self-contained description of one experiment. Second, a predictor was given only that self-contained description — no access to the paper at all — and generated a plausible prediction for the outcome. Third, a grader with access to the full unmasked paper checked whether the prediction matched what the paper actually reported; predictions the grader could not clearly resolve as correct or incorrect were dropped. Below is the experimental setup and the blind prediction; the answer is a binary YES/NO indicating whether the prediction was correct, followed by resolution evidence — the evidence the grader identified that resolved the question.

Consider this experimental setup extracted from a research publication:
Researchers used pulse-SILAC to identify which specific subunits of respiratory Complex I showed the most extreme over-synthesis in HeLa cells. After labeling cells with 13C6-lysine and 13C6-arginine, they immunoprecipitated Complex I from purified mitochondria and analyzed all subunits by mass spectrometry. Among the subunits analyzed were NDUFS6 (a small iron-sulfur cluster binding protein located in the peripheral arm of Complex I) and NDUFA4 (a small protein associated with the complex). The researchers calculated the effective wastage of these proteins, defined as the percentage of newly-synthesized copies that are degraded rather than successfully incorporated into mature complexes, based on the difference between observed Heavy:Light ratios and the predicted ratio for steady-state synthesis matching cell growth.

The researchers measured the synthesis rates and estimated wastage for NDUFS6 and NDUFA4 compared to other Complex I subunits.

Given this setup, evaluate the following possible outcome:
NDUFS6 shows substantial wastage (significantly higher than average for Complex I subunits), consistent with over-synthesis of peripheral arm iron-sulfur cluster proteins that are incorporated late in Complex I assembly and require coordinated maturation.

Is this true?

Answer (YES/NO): YES